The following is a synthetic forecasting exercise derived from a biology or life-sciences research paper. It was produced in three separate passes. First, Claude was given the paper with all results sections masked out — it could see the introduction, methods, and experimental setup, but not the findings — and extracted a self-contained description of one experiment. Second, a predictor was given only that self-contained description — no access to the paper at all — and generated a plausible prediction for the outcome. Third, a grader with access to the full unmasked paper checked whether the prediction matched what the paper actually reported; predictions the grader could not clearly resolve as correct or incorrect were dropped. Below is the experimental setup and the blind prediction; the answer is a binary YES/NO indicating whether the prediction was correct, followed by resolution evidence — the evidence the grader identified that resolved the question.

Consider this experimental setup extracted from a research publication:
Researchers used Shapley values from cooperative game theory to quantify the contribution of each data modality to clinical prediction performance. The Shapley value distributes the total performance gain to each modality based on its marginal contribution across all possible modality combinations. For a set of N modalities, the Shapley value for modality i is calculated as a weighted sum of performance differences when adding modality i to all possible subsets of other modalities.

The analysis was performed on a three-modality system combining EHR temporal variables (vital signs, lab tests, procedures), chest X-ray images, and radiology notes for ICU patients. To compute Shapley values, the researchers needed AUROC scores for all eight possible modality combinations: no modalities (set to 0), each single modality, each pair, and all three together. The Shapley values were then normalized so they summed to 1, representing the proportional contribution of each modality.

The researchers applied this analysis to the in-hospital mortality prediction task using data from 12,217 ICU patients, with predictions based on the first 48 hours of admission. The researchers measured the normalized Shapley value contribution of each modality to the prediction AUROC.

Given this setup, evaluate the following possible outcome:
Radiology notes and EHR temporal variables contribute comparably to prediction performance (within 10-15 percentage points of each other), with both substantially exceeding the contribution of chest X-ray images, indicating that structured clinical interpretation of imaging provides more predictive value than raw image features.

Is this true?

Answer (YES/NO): NO